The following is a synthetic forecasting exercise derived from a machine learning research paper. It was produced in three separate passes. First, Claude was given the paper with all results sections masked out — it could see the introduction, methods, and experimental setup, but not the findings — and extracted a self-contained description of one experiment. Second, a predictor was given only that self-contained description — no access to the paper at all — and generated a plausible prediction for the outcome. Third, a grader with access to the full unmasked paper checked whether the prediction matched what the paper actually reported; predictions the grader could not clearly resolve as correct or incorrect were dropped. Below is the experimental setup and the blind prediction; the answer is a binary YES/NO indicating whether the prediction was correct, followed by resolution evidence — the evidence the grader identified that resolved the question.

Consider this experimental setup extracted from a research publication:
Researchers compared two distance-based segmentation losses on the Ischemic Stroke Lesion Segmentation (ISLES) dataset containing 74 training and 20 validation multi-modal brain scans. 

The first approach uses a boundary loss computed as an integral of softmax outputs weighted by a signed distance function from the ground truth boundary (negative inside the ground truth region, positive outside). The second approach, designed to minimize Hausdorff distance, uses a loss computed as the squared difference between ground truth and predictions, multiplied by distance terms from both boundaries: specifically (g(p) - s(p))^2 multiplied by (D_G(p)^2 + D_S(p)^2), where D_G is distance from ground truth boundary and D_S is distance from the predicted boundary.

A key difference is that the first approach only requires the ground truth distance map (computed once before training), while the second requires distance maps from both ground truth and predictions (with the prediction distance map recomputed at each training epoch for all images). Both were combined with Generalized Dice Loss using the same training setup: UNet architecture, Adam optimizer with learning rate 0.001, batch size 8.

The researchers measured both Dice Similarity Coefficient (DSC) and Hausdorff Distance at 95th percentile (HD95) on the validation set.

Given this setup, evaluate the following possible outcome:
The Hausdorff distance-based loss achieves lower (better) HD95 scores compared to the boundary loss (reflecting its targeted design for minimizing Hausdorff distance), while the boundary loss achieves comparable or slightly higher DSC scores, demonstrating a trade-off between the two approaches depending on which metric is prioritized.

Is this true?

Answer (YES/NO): NO